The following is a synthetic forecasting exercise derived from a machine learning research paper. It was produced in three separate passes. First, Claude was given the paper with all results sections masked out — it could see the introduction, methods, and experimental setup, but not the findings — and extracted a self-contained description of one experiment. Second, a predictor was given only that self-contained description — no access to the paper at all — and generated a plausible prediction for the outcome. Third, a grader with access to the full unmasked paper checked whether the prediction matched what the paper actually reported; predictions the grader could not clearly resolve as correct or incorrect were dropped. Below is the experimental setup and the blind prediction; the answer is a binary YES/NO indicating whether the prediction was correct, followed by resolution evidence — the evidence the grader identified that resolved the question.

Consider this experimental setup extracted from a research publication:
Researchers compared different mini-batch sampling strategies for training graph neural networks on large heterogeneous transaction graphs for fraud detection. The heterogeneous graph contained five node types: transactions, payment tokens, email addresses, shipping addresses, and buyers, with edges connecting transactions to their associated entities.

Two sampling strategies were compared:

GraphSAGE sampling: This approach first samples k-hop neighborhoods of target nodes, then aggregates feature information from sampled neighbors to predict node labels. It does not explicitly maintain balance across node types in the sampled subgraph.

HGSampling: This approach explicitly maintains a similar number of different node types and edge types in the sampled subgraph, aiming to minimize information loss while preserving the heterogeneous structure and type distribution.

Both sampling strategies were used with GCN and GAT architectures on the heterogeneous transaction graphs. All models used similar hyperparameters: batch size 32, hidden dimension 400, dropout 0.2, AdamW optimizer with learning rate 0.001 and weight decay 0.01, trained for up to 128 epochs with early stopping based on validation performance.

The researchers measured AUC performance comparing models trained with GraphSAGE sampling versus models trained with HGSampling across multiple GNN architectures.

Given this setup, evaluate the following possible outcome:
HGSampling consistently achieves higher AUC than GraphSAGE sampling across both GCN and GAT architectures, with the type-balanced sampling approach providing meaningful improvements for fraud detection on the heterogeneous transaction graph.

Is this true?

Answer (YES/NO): NO